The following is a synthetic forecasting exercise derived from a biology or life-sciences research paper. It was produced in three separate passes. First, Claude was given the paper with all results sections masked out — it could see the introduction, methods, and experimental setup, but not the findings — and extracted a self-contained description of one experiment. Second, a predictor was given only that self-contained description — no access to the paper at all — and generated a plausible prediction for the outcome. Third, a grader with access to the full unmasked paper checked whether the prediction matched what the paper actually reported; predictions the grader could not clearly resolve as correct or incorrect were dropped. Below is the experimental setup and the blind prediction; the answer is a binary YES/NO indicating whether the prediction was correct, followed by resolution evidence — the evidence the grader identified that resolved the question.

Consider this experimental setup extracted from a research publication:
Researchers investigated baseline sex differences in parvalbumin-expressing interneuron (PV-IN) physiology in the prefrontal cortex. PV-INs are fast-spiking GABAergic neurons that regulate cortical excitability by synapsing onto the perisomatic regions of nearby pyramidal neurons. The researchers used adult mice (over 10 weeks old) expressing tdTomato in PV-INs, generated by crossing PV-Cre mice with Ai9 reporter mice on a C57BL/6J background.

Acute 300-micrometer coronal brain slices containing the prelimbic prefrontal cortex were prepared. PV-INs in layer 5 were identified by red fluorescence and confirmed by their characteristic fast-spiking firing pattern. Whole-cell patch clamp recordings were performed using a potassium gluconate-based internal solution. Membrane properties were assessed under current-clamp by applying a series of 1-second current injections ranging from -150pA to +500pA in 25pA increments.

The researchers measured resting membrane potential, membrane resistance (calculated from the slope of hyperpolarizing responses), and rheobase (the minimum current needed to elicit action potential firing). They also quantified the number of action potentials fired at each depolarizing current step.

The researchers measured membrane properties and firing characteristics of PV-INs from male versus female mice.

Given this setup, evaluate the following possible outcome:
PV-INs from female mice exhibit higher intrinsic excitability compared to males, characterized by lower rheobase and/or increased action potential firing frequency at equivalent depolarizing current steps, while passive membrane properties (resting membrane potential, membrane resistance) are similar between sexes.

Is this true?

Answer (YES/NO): YES